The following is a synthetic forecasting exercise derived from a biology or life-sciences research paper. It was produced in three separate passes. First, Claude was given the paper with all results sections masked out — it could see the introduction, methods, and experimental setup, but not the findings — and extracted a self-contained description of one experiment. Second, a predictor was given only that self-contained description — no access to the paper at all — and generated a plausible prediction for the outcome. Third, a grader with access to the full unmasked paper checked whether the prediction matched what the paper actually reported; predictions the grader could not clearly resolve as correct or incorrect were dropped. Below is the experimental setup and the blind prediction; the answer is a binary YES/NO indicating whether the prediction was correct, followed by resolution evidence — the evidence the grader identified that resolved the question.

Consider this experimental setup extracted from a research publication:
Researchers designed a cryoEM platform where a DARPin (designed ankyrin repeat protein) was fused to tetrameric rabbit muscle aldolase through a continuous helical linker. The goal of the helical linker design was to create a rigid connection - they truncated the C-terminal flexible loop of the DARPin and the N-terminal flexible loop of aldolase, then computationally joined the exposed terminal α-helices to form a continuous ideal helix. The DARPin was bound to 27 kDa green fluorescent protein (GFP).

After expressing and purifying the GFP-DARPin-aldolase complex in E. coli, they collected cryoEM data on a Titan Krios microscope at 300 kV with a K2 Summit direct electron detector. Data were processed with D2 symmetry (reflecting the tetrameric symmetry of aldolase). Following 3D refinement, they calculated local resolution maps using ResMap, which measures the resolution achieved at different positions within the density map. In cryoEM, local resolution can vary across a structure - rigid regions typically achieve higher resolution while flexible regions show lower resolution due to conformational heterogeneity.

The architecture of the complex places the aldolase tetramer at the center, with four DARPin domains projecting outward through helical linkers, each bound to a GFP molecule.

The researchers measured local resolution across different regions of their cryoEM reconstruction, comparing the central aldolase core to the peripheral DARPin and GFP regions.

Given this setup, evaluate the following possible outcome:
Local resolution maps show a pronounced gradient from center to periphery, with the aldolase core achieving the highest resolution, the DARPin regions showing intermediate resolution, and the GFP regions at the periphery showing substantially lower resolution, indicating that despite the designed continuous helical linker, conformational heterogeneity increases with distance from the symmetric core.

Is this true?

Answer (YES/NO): YES